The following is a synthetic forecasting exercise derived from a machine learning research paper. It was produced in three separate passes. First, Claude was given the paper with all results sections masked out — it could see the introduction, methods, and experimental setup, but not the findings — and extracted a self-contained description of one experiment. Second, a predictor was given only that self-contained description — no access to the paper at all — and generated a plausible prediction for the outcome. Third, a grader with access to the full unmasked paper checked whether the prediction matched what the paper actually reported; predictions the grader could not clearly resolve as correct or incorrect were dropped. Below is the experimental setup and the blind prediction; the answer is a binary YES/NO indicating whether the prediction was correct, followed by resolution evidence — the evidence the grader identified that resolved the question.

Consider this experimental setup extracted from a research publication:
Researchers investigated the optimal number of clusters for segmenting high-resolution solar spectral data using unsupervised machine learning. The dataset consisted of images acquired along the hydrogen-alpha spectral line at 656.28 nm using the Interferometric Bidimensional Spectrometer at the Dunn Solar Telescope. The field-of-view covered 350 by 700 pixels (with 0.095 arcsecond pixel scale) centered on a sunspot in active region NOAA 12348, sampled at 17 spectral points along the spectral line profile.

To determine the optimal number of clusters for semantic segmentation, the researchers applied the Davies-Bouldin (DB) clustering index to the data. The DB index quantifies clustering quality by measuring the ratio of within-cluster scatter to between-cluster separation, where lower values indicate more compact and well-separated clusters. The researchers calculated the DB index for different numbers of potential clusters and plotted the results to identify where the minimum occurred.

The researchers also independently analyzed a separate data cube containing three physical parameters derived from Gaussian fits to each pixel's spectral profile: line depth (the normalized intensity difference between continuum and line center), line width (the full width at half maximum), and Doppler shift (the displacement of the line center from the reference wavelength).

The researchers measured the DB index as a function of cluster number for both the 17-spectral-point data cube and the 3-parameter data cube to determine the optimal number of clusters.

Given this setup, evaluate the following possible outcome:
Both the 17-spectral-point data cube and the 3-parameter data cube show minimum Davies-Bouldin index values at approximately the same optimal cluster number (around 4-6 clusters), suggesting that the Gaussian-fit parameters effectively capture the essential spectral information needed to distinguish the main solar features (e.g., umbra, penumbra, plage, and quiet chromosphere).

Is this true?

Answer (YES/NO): NO